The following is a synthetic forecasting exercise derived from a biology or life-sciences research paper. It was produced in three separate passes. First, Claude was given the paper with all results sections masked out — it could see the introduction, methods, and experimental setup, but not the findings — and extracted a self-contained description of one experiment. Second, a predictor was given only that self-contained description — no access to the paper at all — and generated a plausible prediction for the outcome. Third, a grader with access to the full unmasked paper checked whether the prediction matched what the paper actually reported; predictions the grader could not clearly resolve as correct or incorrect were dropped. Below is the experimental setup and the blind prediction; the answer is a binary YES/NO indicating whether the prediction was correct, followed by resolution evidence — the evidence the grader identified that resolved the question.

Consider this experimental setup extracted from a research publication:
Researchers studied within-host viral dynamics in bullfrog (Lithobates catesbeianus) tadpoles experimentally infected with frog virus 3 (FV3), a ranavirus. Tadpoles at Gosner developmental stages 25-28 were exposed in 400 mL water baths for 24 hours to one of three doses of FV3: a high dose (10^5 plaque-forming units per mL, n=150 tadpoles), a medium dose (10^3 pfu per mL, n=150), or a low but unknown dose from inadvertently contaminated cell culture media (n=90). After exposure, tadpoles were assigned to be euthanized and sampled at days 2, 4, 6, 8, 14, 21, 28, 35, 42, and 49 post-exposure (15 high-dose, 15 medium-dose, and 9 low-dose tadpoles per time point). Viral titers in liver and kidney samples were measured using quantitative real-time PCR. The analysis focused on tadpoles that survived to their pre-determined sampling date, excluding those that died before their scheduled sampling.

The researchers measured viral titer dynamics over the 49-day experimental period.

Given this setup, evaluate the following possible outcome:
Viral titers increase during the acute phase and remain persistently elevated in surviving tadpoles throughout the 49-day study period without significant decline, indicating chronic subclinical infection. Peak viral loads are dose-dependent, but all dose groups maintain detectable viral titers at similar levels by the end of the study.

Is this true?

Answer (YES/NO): NO